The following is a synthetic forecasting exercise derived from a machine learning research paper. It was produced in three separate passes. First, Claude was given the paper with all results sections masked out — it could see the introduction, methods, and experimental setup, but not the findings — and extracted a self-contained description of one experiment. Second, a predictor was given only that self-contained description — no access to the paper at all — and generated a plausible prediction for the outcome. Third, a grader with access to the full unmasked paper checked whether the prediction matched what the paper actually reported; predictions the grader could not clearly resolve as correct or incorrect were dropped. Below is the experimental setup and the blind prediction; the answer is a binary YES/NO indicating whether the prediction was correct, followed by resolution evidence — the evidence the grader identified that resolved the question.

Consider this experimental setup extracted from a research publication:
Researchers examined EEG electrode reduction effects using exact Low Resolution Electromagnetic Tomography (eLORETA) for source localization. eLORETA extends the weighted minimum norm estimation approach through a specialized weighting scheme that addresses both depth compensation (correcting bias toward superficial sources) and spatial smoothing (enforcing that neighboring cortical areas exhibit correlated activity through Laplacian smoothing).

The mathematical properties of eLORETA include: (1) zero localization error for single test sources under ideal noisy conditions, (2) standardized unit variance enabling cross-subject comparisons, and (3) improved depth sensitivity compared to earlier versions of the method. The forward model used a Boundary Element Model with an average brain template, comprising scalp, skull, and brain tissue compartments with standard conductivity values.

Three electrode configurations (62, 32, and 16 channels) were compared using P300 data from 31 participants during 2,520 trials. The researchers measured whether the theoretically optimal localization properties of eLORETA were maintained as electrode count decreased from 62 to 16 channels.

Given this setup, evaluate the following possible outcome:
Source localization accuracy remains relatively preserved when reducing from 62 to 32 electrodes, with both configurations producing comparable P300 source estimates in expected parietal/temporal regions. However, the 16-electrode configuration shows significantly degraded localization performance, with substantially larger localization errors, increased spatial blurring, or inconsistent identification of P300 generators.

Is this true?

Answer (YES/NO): NO